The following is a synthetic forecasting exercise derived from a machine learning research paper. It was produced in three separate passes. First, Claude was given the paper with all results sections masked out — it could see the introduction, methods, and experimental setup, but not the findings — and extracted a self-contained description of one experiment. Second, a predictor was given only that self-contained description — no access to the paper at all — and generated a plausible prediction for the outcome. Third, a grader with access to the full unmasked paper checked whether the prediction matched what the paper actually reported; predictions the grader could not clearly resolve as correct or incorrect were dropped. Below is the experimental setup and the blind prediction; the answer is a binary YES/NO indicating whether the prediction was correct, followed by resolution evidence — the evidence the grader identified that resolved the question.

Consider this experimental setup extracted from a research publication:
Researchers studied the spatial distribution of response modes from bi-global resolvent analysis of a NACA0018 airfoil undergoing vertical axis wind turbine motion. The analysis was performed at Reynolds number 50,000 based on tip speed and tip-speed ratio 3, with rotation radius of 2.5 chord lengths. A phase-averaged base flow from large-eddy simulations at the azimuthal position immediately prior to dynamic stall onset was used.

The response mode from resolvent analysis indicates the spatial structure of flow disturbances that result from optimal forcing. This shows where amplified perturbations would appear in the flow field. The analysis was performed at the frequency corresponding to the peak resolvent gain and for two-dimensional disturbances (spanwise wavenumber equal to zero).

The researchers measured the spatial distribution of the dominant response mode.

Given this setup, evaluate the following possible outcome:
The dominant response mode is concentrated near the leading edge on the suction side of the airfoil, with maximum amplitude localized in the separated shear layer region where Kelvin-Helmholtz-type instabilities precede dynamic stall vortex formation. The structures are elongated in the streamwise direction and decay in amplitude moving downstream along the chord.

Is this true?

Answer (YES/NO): NO